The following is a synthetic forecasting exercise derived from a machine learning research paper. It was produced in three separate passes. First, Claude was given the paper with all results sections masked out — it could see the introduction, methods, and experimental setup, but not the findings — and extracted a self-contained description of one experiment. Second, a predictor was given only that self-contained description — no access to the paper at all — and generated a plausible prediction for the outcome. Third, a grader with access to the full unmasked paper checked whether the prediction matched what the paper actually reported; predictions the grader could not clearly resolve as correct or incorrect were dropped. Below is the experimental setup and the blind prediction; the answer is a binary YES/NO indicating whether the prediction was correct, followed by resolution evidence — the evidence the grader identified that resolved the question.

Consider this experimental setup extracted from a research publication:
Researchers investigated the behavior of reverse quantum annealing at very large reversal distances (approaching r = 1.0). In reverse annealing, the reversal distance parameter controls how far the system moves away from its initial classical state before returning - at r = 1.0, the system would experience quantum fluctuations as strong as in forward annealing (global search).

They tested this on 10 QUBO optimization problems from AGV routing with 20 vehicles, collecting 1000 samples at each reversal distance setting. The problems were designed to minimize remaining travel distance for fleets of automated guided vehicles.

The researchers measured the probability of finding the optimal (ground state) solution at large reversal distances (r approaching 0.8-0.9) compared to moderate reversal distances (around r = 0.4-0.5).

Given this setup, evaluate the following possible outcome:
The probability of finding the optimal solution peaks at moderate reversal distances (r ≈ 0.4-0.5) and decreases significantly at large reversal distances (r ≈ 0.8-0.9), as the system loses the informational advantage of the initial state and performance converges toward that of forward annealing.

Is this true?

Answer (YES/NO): YES